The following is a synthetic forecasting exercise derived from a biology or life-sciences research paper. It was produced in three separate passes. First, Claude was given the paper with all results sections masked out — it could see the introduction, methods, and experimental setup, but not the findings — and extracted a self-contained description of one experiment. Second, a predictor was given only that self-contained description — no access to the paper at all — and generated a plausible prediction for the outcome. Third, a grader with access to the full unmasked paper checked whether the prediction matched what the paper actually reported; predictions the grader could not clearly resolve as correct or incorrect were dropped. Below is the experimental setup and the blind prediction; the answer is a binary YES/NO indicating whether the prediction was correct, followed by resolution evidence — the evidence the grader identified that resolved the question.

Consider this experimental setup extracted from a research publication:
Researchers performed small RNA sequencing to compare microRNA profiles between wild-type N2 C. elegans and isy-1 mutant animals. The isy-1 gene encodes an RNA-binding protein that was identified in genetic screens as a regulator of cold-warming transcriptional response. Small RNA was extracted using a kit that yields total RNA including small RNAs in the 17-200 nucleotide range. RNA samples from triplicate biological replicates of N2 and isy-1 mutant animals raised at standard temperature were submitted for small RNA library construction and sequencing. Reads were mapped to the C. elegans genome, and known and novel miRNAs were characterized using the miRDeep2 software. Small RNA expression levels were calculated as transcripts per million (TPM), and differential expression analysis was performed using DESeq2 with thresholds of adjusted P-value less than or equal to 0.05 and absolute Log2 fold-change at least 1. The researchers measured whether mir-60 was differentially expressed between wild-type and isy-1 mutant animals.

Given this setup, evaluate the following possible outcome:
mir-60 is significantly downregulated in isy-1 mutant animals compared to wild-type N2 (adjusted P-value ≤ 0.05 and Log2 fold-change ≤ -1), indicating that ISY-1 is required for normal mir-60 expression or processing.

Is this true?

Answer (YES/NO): YES